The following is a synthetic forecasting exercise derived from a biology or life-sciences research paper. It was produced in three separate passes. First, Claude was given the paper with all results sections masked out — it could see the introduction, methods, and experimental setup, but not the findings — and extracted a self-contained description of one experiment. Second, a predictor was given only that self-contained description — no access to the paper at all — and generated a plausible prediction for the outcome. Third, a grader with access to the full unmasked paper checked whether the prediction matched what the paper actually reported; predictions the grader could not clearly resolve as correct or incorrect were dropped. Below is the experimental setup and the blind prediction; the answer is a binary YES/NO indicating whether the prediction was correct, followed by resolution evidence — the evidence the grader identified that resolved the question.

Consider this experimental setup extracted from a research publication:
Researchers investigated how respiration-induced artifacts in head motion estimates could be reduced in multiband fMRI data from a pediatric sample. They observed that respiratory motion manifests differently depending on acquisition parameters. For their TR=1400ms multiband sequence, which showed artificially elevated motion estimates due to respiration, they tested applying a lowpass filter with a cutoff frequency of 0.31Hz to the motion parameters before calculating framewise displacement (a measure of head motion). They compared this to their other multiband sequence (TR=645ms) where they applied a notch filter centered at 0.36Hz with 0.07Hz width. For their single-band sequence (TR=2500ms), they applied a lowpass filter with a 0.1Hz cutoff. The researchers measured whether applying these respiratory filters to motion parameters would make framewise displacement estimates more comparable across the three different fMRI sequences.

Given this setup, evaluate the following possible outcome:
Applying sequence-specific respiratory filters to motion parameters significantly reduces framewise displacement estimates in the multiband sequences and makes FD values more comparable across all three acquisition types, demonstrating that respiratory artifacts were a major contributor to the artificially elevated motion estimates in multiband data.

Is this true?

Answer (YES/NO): NO